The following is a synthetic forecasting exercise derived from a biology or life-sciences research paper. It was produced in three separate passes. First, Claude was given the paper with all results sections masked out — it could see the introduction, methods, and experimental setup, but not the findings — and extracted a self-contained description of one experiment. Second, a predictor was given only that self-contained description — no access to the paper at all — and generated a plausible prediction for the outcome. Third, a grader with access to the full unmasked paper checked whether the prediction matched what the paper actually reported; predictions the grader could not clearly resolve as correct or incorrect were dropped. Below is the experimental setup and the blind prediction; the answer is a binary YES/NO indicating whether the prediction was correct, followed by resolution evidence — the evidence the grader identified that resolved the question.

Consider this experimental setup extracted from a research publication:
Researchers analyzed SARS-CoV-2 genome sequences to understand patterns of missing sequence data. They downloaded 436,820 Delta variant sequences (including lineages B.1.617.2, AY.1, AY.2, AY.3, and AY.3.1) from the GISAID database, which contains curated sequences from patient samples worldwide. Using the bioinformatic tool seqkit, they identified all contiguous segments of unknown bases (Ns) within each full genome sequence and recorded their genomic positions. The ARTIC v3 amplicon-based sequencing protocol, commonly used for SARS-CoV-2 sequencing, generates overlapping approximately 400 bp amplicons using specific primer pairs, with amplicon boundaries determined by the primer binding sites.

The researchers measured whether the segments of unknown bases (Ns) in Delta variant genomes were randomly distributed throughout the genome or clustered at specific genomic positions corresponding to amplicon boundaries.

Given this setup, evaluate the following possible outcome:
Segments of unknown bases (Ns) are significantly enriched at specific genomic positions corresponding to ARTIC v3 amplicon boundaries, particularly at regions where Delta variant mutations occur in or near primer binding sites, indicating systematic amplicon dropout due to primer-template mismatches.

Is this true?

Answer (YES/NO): YES